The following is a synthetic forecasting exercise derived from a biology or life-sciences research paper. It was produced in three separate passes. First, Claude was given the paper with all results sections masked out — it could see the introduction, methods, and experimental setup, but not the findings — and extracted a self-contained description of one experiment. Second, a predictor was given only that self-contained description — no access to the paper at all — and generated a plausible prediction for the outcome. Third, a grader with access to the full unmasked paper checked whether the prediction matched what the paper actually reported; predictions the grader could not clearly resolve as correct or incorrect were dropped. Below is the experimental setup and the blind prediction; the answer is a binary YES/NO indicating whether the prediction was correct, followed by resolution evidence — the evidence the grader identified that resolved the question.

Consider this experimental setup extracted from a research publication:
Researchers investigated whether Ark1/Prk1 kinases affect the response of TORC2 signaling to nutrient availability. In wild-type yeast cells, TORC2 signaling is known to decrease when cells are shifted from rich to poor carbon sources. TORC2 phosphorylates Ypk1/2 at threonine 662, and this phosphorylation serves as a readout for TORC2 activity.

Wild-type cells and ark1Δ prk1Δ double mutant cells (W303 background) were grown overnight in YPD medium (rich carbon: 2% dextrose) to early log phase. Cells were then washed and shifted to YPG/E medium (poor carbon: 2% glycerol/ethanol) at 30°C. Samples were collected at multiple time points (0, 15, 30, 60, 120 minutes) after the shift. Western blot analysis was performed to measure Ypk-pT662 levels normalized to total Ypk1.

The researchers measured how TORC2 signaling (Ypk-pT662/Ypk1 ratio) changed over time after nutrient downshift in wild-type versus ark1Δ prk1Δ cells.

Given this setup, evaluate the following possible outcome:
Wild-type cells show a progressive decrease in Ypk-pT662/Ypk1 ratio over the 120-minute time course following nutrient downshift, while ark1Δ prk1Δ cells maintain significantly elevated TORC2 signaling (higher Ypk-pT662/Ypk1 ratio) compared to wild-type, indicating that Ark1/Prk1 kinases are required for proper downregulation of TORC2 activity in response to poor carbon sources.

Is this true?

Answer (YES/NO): NO